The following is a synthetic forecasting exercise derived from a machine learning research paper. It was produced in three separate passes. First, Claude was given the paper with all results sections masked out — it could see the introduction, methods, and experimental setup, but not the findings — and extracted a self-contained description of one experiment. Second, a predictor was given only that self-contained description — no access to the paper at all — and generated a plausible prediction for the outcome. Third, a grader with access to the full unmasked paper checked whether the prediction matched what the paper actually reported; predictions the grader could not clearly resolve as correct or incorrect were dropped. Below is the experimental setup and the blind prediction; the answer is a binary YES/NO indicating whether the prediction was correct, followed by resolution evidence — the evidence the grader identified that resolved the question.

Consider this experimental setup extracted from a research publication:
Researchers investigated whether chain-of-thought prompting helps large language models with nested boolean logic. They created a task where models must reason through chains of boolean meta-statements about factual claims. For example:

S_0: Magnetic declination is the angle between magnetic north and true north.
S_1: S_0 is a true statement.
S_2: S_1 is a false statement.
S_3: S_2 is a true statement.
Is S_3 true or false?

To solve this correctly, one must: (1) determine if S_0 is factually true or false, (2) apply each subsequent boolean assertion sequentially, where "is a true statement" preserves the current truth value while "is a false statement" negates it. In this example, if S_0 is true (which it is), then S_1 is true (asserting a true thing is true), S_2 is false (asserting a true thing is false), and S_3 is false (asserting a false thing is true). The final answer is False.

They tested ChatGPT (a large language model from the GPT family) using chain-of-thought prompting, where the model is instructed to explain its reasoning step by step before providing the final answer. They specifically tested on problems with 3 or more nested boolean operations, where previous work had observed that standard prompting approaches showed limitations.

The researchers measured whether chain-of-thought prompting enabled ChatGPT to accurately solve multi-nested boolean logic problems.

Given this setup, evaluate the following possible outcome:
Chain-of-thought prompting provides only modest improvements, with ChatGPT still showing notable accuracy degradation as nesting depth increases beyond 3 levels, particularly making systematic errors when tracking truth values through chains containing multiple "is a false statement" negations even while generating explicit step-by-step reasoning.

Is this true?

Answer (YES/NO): YES